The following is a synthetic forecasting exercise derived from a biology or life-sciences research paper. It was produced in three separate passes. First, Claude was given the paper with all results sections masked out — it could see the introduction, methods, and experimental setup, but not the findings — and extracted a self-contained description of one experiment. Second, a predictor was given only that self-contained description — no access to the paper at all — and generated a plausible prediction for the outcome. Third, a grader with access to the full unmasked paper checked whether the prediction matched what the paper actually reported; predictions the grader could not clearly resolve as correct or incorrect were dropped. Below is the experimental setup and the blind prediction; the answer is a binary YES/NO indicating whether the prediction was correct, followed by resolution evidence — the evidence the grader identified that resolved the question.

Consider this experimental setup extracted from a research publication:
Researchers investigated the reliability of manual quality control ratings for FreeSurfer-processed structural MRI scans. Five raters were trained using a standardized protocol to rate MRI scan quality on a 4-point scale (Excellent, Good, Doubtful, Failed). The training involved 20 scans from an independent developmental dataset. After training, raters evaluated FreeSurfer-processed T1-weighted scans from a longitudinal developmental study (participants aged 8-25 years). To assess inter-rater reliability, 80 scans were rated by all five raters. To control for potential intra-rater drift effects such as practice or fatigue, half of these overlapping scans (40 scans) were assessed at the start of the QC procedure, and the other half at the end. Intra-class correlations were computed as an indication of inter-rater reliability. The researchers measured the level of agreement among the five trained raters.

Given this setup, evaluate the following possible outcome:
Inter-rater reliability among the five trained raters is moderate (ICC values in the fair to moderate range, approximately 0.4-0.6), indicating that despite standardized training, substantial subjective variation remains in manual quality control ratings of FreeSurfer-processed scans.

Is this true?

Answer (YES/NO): YES